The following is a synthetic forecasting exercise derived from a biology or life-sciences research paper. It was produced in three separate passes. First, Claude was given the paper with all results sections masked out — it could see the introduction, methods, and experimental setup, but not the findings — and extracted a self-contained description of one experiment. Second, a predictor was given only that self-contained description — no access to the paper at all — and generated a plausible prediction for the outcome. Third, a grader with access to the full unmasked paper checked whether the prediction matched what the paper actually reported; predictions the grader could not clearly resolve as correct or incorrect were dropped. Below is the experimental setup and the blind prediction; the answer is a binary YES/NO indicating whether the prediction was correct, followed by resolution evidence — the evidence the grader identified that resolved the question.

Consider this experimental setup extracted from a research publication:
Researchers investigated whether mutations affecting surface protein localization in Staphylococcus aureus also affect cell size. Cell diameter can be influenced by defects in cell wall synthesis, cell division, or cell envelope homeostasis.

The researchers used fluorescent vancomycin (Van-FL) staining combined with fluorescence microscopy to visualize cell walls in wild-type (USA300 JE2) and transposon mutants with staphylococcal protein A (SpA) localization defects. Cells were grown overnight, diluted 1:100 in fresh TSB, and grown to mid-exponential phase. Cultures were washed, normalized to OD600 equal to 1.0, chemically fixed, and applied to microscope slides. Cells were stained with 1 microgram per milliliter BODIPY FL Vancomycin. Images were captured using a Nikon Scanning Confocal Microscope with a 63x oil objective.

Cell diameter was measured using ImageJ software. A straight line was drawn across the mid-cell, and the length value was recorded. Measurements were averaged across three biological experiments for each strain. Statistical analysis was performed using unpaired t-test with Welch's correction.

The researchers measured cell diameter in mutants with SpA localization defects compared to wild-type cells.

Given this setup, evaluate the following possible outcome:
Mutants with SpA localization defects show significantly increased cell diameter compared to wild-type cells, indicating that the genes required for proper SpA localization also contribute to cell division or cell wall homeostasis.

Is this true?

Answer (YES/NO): NO